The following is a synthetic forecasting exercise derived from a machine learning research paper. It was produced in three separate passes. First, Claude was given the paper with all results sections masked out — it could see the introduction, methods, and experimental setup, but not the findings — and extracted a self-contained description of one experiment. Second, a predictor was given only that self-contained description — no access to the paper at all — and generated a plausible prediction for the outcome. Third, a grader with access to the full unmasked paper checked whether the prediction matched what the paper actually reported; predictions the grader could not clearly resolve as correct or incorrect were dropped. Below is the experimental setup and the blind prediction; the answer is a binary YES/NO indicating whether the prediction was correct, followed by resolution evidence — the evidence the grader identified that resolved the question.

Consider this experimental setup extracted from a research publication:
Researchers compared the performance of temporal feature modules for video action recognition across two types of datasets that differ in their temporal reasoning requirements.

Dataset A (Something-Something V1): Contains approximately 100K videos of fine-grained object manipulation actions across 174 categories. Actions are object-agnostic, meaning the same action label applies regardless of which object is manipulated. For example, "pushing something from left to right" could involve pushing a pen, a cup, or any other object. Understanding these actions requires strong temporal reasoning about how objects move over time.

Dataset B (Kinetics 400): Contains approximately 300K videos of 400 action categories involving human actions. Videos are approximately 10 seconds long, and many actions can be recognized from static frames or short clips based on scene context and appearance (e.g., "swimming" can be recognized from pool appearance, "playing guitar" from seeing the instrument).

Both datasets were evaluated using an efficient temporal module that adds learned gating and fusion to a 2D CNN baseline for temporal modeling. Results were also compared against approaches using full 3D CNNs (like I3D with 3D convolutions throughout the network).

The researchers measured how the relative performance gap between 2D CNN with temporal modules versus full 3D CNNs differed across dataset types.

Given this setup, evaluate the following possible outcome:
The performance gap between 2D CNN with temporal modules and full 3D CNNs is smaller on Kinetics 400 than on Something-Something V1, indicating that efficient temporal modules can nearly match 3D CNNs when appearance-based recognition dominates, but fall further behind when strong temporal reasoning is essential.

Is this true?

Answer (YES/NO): NO